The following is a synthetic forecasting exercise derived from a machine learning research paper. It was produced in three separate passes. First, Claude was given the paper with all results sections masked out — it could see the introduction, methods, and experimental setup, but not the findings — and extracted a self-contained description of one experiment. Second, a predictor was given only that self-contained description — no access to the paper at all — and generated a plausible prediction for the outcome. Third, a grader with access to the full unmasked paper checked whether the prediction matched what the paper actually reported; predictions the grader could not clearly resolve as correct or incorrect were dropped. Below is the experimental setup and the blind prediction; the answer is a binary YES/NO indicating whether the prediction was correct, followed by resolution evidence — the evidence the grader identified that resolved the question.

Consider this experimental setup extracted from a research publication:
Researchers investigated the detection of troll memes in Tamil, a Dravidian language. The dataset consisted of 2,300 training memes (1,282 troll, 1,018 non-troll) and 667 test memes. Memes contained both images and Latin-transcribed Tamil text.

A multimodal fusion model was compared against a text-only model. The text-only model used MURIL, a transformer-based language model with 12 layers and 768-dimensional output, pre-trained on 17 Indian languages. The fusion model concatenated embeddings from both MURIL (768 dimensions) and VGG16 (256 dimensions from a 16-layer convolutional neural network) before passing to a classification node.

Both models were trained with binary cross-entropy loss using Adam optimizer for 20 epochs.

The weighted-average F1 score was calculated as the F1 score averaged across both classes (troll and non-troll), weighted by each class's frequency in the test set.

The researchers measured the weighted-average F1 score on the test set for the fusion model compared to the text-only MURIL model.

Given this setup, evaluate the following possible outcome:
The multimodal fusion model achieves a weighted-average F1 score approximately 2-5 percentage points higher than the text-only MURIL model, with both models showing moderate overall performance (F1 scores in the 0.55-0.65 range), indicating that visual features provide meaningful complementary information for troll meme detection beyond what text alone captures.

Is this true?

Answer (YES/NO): NO